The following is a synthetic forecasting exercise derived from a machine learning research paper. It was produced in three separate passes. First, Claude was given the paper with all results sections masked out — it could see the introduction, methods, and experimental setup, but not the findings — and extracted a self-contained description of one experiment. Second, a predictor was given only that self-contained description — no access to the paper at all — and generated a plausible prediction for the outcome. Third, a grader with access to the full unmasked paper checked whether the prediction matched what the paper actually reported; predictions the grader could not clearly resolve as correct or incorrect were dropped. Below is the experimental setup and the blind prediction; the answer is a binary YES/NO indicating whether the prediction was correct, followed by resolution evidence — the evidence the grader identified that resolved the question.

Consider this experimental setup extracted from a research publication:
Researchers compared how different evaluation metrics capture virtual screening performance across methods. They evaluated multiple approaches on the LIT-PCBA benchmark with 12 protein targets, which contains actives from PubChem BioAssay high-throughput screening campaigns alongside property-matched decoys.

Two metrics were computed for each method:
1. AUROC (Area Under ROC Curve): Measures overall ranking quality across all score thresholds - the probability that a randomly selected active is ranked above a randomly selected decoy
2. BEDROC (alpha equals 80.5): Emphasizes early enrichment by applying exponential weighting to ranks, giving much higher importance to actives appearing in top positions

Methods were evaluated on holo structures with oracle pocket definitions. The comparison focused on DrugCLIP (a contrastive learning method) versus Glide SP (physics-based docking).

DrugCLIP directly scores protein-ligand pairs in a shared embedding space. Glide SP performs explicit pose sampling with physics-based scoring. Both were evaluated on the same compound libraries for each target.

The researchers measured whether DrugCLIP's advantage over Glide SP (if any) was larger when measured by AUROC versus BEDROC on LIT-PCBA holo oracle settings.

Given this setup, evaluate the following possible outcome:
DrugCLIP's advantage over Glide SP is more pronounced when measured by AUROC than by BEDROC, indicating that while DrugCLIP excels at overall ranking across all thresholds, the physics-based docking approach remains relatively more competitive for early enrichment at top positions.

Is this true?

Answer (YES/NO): NO